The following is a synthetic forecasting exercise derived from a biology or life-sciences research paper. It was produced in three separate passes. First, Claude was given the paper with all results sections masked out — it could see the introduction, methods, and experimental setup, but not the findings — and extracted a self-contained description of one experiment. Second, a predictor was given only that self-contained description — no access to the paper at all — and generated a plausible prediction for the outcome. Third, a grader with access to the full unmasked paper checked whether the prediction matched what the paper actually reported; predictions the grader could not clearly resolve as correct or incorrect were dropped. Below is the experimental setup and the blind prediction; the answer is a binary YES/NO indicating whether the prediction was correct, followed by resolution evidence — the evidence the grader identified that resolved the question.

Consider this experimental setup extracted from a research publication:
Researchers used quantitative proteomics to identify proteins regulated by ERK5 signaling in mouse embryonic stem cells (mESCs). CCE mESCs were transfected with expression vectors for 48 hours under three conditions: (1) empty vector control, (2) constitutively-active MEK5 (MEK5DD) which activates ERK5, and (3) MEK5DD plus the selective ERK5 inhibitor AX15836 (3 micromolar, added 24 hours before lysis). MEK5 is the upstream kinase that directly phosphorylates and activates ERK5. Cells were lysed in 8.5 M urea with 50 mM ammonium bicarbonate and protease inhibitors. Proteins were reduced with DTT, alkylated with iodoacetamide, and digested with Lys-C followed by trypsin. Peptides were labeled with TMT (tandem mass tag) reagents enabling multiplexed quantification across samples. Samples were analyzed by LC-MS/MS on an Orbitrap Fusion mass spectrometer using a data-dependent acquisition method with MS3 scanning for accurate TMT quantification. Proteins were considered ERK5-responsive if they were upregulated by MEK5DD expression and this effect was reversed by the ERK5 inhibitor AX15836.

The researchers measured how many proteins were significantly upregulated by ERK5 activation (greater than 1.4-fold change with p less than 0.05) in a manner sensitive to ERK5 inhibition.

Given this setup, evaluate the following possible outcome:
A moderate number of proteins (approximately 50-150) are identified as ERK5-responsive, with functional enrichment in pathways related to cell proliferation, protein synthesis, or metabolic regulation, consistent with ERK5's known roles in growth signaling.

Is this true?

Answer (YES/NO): NO